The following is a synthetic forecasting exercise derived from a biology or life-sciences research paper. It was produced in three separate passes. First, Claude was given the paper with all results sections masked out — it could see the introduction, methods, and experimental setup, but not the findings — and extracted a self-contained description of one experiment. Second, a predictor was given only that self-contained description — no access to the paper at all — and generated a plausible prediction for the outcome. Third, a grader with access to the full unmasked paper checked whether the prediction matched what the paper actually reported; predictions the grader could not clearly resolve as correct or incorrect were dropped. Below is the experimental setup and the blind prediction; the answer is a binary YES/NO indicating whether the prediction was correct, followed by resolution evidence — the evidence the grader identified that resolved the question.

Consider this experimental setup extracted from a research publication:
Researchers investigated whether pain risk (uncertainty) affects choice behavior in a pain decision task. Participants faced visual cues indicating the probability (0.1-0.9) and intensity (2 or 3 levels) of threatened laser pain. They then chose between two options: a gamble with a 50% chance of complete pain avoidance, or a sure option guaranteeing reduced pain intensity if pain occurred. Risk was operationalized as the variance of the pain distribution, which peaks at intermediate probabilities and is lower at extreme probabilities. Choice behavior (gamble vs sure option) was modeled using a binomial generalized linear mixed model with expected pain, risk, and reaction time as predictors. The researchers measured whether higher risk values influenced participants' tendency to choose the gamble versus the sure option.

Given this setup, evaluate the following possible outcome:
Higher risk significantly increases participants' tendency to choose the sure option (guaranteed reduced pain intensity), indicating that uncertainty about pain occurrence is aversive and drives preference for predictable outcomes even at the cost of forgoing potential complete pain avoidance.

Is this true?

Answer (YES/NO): YES